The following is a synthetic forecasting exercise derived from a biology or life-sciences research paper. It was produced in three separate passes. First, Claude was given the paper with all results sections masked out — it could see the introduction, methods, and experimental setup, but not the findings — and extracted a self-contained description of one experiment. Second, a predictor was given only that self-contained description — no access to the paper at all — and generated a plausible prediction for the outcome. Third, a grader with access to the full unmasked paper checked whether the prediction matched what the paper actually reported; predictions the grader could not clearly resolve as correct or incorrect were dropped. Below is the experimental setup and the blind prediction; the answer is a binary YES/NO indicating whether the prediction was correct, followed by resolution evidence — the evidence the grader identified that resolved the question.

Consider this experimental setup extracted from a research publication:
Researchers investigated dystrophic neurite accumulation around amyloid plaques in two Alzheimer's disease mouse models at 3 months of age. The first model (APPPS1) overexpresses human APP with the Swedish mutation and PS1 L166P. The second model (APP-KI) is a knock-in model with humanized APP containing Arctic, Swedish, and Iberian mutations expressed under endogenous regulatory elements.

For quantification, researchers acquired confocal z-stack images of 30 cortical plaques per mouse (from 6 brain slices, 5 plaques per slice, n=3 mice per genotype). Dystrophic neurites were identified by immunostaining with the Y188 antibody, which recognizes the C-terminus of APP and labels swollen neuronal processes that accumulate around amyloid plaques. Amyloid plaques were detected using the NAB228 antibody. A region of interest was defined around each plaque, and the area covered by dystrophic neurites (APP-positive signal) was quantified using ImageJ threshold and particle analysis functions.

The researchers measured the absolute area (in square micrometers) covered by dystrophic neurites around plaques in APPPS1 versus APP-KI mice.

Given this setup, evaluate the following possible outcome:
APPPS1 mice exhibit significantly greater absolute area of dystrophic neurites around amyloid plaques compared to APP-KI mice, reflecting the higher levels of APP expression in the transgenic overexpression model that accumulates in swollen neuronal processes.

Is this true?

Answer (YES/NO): NO